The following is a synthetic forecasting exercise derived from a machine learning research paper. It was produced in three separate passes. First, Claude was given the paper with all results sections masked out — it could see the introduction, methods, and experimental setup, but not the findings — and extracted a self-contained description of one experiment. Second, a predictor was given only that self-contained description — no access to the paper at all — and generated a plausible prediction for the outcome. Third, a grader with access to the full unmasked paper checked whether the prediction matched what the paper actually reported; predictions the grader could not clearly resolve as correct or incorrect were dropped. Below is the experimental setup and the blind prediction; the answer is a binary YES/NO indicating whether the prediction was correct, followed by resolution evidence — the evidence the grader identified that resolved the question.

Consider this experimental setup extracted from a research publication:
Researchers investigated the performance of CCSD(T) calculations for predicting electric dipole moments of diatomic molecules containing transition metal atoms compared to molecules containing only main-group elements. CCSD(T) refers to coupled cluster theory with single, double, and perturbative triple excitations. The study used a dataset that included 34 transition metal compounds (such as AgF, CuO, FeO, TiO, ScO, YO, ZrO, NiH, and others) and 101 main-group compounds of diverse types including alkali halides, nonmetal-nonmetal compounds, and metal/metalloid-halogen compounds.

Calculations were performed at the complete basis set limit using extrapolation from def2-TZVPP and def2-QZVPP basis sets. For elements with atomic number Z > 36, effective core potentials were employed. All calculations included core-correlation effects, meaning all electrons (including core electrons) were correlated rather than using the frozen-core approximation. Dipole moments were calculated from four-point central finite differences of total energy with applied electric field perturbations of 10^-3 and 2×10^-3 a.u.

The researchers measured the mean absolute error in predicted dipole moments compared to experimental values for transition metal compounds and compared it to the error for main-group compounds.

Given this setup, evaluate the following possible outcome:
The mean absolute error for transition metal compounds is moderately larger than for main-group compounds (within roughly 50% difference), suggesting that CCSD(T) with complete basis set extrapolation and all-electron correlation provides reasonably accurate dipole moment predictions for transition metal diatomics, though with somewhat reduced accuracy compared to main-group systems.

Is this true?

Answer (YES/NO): NO